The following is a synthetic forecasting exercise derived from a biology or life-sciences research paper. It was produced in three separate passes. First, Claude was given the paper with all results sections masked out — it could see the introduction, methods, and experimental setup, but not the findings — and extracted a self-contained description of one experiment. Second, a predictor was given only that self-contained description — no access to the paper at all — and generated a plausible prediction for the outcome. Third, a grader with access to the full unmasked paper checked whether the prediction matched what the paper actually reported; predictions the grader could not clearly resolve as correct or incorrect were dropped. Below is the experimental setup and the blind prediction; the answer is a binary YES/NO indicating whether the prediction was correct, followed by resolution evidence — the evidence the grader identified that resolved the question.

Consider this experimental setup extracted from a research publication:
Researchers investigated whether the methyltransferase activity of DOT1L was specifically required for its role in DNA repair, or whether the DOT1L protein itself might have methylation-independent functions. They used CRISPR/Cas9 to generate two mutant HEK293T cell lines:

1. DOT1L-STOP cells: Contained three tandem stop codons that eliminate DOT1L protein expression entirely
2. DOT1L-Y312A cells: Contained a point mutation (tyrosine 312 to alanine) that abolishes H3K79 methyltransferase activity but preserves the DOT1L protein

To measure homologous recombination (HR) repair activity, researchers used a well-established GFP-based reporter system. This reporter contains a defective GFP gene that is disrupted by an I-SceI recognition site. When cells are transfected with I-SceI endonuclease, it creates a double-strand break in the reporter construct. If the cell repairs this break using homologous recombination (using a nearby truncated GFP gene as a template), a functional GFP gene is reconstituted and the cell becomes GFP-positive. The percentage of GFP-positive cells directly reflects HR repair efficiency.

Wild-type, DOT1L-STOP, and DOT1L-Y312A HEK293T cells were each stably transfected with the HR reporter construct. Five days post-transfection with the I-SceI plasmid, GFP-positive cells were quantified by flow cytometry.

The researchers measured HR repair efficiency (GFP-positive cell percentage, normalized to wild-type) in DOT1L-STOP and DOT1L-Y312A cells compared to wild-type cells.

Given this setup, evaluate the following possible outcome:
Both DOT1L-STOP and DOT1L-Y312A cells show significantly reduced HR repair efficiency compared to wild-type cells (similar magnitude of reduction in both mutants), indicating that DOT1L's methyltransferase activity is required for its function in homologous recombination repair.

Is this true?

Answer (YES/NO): YES